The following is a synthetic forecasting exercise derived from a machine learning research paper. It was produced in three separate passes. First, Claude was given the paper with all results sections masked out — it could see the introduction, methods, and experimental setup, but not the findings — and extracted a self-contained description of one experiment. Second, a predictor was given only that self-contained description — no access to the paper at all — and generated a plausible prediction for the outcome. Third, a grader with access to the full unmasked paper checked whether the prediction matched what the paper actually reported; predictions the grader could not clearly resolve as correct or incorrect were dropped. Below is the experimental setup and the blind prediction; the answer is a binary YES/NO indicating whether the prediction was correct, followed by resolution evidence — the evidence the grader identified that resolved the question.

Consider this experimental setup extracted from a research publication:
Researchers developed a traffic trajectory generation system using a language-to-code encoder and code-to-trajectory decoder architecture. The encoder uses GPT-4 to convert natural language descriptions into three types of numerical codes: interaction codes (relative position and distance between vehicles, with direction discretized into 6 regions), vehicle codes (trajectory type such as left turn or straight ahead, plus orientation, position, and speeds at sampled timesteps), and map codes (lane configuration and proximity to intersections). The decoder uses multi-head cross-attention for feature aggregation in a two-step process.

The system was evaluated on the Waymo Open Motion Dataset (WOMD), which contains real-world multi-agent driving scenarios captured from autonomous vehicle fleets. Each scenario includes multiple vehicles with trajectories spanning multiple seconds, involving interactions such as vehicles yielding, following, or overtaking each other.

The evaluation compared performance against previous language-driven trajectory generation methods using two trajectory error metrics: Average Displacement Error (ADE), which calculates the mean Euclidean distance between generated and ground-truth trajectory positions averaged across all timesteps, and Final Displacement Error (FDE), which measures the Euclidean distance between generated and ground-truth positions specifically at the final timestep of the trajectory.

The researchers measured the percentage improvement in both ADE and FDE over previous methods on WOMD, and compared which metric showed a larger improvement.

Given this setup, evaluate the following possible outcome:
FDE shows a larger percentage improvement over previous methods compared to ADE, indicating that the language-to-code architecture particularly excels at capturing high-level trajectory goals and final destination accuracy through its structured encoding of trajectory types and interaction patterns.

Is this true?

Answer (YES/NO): YES